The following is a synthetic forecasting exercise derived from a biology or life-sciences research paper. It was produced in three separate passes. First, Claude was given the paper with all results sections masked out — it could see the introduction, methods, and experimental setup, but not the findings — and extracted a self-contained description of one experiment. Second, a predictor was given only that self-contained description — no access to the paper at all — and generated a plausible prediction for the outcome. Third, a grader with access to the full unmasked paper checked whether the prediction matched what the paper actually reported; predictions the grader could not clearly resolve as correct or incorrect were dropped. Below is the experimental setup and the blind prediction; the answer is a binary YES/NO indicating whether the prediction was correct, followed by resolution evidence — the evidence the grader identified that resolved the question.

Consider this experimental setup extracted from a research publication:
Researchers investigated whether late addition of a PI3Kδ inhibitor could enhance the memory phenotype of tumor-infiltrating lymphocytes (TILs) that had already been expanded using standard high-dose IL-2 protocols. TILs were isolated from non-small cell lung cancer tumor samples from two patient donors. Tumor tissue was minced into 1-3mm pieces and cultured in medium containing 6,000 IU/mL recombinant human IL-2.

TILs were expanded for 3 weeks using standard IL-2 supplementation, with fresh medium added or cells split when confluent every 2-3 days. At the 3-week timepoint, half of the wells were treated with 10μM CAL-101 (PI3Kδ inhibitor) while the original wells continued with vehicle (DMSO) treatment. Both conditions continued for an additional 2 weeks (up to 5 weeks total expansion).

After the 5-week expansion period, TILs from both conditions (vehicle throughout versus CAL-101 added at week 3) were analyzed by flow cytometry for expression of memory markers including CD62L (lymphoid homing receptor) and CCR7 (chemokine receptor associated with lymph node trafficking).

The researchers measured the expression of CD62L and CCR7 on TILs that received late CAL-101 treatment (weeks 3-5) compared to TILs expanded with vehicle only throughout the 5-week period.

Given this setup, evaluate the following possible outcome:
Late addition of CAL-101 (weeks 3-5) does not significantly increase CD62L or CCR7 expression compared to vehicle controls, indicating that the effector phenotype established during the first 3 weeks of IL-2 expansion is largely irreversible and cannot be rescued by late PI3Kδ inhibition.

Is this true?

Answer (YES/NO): NO